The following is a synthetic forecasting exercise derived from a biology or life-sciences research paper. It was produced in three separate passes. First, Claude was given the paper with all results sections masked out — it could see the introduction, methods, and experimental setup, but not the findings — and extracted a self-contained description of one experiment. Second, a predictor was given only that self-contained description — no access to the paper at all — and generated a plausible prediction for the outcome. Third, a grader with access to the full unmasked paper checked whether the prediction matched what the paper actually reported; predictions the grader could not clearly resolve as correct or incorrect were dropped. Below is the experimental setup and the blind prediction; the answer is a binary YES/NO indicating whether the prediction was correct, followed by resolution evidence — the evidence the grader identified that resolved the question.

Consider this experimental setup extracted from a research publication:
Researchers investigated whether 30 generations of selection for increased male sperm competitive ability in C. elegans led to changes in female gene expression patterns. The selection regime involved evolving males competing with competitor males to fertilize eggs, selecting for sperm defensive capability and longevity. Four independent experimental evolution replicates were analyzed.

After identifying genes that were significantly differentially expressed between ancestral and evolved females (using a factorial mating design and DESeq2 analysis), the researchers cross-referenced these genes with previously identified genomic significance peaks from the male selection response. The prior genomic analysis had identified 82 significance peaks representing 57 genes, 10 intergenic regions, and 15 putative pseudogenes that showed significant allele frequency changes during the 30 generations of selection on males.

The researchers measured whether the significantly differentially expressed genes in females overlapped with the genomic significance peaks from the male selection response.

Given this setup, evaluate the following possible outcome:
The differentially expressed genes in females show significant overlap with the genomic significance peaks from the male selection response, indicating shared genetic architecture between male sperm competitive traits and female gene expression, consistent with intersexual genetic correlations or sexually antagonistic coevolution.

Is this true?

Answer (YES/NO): NO